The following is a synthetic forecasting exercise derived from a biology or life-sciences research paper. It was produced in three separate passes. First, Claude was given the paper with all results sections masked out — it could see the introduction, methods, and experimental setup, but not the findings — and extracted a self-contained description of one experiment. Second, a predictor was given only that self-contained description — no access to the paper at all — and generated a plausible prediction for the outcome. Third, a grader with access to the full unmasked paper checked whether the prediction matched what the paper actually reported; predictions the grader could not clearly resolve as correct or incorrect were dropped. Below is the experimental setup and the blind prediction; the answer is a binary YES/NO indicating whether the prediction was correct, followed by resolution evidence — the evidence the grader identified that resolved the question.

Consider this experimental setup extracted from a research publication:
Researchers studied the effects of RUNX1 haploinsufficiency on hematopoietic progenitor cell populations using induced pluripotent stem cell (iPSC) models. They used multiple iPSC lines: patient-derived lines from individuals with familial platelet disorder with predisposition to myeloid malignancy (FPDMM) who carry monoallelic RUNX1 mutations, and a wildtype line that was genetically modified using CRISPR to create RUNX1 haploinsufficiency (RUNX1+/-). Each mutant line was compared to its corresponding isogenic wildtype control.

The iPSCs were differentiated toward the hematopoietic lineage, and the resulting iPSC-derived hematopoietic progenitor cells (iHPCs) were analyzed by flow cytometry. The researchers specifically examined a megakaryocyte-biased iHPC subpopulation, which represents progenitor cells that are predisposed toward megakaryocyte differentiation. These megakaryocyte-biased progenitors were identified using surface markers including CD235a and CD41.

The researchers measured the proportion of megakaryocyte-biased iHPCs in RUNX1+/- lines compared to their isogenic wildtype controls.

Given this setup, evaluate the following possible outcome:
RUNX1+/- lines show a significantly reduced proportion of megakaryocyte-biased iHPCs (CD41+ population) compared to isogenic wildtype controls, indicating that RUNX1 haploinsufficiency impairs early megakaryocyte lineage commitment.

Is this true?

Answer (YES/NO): YES